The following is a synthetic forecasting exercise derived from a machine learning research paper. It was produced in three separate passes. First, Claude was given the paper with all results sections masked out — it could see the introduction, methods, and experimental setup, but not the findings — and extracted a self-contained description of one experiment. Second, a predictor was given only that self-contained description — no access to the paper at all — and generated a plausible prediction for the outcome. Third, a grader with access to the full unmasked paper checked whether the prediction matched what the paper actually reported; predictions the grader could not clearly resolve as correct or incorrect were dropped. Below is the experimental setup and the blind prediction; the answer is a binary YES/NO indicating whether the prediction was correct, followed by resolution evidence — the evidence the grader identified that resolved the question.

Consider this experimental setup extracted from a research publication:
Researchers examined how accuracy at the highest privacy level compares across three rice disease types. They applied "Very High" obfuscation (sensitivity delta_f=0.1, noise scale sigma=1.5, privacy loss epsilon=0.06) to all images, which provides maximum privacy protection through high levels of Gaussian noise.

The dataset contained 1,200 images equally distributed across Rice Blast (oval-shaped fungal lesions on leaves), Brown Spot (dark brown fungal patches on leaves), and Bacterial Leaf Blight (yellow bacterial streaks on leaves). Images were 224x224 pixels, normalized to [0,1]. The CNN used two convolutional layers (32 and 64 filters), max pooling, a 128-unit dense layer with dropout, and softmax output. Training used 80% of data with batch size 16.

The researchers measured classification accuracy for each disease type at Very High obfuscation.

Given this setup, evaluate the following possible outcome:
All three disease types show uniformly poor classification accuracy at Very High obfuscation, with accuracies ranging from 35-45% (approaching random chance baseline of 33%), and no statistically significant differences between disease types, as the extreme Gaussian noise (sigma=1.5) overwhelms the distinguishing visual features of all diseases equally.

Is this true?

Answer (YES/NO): NO